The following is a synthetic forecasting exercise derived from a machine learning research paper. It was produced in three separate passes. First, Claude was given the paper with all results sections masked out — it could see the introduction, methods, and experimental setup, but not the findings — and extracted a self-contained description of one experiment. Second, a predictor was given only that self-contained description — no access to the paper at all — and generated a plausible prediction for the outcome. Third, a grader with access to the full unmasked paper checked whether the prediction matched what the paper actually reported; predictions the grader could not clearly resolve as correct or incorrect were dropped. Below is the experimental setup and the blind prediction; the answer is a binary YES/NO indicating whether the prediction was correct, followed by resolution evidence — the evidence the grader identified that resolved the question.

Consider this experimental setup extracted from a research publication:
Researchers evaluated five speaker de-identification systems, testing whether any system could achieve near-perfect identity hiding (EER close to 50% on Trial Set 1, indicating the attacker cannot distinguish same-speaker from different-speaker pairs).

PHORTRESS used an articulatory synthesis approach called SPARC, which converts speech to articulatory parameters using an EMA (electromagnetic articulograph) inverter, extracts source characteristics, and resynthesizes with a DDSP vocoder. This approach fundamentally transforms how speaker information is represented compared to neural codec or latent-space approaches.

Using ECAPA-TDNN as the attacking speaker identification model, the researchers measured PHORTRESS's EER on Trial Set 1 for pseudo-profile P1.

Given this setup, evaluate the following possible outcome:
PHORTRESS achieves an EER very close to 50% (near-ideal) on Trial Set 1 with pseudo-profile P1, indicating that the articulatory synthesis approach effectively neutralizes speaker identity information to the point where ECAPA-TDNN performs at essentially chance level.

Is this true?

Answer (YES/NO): YES